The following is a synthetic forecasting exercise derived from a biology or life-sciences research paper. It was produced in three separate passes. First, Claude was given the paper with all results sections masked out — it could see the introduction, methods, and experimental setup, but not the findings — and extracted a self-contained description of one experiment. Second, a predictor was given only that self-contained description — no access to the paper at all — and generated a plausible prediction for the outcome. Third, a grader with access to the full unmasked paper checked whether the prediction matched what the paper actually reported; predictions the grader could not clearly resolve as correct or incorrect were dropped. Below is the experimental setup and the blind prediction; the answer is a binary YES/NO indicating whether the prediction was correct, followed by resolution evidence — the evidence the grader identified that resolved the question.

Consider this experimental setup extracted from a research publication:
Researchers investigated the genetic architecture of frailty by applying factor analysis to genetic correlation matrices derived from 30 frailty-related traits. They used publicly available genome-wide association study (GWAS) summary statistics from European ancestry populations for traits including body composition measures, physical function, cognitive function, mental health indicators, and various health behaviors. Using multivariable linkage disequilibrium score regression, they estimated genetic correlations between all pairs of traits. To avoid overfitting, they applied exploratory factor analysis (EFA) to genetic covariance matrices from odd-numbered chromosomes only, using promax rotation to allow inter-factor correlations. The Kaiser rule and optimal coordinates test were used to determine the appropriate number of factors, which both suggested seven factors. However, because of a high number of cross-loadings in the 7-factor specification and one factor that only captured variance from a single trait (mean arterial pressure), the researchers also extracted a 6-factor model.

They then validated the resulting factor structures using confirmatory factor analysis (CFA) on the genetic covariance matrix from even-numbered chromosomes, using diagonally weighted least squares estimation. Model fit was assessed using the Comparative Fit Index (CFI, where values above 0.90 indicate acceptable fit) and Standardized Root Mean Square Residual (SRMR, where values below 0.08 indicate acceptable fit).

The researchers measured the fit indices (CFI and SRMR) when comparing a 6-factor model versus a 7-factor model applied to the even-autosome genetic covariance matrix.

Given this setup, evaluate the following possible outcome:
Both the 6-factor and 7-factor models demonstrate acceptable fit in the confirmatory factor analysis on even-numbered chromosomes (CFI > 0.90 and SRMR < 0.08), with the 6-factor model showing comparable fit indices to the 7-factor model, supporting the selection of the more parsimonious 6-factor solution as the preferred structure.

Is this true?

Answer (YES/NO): NO